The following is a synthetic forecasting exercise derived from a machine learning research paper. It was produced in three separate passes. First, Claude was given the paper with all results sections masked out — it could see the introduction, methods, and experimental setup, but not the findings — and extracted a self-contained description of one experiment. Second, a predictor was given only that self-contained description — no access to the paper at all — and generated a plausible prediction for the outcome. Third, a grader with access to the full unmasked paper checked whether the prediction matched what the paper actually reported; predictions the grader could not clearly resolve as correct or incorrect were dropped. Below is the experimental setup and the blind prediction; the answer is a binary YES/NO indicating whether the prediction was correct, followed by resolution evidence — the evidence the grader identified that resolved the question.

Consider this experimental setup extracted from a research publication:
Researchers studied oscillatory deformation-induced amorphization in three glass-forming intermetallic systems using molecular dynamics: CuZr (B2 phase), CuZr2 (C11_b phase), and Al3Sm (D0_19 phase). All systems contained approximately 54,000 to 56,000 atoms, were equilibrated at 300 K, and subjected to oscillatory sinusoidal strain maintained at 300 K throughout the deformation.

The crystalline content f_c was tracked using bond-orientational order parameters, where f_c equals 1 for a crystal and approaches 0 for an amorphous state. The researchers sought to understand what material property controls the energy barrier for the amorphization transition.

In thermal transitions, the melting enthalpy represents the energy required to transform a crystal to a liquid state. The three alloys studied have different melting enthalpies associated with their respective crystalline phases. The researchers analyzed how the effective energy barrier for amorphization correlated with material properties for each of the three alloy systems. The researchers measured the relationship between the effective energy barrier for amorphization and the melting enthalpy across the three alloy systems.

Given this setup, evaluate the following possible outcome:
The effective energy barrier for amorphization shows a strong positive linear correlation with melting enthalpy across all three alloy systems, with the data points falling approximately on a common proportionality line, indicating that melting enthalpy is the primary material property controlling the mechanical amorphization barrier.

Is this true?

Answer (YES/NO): YES